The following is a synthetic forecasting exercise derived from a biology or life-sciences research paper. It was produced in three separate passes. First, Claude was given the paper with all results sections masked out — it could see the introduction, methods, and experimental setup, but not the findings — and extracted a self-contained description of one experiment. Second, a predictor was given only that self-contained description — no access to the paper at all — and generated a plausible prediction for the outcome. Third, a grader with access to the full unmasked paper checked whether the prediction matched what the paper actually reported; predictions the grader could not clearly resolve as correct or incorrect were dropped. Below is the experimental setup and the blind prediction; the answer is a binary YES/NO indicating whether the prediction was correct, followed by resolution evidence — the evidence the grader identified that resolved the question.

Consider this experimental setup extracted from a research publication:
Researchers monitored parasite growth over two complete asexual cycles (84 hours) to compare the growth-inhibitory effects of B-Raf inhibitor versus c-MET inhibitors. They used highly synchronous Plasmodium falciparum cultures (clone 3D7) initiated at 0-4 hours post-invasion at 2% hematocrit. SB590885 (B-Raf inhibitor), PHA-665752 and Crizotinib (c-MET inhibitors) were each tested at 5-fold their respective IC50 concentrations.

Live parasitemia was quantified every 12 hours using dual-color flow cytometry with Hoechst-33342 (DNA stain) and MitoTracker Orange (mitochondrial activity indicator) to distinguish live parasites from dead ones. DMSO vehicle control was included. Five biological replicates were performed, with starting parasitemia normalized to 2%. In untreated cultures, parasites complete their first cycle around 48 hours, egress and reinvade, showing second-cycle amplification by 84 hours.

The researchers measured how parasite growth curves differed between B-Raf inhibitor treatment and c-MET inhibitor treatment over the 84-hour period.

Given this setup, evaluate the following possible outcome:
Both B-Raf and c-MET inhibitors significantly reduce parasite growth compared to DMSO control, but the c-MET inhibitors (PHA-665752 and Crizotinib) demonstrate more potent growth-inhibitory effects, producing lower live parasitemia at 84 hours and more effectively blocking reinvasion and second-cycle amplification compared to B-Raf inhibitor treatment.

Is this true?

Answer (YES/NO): NO